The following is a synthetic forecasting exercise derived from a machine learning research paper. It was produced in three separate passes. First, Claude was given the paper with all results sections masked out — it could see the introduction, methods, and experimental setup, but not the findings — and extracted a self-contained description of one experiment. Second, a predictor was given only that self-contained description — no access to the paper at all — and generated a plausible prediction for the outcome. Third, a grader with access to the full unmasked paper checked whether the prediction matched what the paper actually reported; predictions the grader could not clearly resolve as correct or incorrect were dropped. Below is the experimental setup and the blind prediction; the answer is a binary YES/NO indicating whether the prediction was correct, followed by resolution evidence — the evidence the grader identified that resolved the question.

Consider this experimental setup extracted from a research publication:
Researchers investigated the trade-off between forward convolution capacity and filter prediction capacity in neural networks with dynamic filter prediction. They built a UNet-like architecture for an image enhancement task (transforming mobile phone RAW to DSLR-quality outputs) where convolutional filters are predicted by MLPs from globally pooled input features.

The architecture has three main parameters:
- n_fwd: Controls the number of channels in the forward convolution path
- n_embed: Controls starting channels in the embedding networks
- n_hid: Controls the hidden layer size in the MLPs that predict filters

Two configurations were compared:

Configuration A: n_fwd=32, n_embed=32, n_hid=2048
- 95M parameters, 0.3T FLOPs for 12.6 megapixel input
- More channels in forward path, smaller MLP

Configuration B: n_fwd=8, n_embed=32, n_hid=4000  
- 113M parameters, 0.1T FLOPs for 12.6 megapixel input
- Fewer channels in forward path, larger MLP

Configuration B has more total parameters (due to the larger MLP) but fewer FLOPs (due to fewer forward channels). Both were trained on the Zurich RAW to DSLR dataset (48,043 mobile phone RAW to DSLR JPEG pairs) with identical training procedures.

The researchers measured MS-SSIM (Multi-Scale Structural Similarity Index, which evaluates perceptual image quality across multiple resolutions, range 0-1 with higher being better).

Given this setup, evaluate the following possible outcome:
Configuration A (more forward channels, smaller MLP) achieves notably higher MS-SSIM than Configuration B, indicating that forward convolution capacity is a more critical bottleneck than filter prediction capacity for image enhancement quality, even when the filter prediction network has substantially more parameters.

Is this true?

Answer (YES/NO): YES